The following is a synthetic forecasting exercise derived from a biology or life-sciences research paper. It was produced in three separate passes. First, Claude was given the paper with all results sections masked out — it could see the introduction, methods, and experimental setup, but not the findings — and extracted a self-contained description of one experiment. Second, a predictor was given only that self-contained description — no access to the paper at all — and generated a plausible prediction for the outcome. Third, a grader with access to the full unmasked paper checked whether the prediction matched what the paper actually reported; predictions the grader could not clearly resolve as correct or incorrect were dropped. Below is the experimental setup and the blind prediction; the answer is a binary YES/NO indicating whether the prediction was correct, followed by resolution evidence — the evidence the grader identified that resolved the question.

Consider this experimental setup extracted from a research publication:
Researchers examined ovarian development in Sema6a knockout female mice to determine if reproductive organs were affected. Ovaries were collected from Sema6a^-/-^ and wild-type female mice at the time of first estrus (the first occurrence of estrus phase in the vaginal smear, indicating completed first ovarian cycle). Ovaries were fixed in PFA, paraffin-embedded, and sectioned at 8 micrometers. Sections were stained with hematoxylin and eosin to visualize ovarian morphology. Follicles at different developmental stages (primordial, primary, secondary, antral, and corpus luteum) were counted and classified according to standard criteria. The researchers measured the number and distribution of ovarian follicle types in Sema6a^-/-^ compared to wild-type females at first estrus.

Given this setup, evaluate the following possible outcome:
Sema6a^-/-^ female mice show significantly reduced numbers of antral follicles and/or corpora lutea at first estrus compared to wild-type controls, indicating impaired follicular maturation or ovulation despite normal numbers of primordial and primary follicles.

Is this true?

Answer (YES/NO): NO